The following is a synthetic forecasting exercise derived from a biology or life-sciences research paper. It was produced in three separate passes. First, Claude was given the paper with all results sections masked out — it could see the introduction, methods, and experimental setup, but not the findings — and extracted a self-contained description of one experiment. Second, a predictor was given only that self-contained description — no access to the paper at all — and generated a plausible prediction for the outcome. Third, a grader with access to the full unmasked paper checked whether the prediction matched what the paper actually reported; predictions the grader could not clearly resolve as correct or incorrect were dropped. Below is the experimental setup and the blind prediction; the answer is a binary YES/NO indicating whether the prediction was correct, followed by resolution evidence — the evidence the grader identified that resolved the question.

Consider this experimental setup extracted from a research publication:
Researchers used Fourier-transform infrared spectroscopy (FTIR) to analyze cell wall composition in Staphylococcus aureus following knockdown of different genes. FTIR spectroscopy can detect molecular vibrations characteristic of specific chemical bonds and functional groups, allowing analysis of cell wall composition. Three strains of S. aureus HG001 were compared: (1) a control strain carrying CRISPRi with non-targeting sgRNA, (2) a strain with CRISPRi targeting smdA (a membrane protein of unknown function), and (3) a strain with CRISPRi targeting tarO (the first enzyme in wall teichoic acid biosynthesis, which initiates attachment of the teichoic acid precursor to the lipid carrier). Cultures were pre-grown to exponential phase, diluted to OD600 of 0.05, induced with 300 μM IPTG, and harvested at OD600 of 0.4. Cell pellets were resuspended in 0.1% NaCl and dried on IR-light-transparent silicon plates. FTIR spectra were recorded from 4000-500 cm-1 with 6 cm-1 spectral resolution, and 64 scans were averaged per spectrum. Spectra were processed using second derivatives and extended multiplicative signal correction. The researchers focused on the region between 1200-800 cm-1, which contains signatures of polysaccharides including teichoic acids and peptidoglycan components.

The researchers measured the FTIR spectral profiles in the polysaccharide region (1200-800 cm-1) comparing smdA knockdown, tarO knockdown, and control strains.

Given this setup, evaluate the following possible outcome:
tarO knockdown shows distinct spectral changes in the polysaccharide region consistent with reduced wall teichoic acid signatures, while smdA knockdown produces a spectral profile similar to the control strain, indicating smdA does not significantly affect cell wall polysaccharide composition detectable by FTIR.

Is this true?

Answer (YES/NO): YES